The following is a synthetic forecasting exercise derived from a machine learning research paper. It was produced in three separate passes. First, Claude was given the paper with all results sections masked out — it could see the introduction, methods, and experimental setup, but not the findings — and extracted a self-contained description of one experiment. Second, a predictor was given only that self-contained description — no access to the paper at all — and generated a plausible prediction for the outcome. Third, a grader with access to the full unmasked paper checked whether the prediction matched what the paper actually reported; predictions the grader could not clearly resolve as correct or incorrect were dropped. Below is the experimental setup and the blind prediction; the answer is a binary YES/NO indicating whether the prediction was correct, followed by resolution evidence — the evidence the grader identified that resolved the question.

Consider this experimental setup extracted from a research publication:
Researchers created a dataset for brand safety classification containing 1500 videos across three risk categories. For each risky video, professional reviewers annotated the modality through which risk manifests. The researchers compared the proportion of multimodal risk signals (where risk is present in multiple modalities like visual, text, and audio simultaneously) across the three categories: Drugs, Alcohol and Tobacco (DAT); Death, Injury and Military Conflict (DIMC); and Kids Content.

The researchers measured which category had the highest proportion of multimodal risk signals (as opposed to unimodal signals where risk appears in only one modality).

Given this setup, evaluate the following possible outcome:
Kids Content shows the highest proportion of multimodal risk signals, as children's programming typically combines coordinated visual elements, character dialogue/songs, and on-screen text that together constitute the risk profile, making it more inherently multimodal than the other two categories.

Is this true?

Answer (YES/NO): YES